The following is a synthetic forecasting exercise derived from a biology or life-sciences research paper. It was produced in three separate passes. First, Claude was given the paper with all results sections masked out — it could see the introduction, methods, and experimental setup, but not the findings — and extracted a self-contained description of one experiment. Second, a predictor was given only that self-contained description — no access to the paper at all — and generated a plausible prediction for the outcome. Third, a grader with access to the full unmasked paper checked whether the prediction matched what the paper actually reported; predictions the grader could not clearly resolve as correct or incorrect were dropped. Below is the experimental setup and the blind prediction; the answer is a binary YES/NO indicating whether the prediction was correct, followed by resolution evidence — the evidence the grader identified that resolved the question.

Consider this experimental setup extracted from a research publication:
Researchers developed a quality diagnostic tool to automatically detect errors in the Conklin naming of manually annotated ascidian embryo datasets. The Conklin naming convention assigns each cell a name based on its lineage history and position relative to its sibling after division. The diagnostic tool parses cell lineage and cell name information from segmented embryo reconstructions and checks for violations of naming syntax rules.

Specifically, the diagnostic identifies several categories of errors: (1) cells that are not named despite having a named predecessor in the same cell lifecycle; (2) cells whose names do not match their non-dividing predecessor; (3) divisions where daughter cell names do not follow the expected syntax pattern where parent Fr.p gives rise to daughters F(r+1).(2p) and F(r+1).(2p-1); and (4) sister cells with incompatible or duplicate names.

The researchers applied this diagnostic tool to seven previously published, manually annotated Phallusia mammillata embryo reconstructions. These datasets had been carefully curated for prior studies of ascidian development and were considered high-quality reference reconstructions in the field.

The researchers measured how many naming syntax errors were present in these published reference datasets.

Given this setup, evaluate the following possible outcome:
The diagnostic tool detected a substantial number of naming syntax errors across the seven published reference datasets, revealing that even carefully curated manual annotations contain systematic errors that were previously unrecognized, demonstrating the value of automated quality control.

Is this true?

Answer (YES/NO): YES